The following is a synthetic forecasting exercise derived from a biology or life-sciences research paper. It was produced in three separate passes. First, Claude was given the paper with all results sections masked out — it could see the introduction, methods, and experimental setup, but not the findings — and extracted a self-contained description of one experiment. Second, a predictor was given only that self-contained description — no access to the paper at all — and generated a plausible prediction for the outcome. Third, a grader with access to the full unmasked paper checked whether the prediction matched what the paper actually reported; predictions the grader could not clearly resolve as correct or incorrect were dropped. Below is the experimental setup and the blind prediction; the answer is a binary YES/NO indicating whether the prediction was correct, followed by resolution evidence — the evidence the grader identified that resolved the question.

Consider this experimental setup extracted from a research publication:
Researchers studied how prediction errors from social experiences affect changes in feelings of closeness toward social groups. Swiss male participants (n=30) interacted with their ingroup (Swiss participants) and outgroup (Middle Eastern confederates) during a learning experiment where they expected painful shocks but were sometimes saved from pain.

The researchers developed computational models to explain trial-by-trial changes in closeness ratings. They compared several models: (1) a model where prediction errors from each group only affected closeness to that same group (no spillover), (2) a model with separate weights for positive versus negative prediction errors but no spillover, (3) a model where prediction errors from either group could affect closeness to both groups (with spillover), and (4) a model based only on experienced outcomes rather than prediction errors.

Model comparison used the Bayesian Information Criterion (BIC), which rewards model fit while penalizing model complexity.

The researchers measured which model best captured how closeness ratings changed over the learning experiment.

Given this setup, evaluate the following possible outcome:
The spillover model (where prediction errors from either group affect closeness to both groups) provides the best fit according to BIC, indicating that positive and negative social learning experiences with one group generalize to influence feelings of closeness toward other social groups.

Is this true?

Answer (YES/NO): NO